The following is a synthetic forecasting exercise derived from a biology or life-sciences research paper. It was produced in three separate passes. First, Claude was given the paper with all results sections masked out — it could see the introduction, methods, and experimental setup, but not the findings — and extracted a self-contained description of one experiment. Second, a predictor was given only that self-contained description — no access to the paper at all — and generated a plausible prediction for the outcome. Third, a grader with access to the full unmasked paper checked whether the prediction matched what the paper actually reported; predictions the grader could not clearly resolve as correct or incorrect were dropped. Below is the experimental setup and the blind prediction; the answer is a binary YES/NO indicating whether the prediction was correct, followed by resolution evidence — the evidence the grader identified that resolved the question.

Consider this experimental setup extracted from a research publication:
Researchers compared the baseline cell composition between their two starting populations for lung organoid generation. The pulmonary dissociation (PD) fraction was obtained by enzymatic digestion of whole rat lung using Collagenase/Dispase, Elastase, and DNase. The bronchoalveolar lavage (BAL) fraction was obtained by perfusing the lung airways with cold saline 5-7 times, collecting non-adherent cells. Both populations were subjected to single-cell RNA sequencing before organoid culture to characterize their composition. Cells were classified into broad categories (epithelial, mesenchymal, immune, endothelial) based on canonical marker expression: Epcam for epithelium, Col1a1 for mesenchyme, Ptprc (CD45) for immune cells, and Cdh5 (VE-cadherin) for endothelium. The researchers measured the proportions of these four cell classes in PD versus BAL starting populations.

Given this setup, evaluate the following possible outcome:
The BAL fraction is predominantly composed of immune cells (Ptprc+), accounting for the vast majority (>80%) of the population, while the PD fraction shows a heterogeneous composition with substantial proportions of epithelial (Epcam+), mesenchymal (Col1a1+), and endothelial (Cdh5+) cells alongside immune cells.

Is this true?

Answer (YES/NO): YES